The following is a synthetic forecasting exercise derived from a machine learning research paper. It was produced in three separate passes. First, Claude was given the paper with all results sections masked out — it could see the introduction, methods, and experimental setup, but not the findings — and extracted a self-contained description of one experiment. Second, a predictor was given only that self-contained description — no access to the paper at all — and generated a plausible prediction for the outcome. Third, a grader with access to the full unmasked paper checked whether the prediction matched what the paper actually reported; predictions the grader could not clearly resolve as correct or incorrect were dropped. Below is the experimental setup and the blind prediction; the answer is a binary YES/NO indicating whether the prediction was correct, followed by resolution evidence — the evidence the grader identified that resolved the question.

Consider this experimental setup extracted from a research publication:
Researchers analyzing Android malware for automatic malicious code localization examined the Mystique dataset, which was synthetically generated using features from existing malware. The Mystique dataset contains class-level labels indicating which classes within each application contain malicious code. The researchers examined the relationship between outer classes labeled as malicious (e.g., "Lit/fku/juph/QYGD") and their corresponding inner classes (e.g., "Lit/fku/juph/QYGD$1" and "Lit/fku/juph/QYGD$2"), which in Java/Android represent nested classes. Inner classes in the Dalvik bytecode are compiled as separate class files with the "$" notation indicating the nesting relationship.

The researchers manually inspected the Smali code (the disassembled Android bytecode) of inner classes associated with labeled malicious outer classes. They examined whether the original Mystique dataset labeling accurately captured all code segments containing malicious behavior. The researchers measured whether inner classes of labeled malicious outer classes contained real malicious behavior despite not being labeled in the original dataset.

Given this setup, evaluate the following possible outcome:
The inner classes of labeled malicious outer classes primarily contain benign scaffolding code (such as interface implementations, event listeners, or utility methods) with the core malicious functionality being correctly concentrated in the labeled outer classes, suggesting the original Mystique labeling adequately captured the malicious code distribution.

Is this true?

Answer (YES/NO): NO